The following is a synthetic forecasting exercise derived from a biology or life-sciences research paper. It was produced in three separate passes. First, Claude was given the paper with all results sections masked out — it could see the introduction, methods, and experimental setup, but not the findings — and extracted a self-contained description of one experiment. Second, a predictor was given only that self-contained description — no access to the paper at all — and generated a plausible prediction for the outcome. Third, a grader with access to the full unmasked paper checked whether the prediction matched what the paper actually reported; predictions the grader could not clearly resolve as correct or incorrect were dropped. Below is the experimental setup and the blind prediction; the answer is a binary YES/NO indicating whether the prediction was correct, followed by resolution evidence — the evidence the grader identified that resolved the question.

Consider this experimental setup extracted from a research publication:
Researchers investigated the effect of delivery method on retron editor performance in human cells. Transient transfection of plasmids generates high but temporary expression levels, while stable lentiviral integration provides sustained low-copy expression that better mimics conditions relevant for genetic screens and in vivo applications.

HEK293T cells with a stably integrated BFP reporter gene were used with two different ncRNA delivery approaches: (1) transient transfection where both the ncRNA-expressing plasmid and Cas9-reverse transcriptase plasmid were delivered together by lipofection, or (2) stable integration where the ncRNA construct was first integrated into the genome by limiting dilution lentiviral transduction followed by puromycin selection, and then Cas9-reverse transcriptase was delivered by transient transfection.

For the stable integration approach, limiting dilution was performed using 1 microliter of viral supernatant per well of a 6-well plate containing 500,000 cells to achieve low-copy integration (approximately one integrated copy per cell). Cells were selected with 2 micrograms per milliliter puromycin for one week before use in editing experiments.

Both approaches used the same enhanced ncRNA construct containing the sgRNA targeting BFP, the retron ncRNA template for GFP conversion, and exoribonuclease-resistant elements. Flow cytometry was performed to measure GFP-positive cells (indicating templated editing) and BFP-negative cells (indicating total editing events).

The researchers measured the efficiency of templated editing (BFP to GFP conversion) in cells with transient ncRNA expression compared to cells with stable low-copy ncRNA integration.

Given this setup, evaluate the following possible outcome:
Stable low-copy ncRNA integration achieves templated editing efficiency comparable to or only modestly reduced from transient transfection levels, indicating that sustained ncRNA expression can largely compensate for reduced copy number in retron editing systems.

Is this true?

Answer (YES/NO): NO